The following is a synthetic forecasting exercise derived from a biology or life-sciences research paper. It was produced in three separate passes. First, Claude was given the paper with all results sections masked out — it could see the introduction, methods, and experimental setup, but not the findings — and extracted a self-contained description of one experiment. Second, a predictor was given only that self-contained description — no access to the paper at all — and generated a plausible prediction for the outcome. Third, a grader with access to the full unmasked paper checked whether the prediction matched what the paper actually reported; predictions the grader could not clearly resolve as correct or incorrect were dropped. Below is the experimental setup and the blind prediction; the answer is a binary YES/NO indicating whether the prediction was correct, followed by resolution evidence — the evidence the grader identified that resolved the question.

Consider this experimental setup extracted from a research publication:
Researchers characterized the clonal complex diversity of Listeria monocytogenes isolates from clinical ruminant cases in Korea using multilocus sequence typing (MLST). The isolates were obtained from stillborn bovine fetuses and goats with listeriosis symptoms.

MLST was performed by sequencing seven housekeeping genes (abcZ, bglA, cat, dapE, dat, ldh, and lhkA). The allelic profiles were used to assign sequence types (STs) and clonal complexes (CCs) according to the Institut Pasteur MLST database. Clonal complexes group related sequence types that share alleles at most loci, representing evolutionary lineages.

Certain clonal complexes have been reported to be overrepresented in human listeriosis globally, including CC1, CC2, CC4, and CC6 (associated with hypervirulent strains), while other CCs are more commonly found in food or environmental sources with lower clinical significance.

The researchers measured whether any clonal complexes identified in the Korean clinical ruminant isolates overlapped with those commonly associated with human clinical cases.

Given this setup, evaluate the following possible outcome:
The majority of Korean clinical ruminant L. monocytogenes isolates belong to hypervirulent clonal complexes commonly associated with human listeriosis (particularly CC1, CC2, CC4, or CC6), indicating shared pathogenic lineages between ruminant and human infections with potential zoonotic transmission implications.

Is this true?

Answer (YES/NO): NO